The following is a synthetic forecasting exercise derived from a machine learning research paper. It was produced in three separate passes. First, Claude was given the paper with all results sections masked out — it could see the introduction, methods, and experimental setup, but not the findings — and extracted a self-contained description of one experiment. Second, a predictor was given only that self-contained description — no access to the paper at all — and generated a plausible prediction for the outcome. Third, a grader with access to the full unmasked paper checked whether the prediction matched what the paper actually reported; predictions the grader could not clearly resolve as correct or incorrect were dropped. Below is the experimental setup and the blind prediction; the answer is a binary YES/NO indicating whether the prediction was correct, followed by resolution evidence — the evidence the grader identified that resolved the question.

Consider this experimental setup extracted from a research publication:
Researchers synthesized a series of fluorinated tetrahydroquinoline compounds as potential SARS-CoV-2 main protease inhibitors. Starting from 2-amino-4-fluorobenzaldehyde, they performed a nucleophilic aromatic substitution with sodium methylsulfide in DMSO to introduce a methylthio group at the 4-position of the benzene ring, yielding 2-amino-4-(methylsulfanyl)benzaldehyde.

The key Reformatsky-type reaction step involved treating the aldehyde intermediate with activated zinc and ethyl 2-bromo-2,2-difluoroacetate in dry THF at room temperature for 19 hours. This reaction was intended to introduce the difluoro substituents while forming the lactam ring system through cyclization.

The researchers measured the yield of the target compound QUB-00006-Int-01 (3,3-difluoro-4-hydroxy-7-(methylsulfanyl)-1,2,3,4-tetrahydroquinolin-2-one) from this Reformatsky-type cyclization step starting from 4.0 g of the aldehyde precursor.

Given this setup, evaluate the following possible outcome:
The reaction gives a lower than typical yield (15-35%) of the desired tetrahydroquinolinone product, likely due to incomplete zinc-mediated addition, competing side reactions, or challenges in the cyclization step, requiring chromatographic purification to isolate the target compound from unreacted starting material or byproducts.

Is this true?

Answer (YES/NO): NO